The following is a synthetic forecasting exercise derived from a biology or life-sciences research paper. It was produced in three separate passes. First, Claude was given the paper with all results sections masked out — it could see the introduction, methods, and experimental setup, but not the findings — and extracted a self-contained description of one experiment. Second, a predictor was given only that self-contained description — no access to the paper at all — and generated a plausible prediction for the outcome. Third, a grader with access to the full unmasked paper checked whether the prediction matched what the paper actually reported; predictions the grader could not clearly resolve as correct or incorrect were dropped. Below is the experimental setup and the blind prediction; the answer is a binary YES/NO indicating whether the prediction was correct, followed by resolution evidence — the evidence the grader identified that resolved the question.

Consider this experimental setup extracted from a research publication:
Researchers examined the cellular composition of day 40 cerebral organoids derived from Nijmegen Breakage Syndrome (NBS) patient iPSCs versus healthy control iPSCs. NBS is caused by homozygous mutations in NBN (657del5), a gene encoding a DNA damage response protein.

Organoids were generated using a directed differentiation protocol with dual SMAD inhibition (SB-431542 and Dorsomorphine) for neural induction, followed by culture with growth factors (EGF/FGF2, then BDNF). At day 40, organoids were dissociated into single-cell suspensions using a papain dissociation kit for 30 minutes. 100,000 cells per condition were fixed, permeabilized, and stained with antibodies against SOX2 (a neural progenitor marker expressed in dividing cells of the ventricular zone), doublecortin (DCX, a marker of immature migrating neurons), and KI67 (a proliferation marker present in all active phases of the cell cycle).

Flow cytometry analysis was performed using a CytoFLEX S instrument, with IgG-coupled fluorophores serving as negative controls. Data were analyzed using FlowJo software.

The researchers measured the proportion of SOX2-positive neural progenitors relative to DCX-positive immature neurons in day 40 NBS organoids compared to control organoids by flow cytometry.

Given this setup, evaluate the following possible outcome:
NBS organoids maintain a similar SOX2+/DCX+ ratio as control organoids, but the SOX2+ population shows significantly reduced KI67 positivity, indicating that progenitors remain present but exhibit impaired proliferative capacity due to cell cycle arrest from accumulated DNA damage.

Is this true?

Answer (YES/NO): NO